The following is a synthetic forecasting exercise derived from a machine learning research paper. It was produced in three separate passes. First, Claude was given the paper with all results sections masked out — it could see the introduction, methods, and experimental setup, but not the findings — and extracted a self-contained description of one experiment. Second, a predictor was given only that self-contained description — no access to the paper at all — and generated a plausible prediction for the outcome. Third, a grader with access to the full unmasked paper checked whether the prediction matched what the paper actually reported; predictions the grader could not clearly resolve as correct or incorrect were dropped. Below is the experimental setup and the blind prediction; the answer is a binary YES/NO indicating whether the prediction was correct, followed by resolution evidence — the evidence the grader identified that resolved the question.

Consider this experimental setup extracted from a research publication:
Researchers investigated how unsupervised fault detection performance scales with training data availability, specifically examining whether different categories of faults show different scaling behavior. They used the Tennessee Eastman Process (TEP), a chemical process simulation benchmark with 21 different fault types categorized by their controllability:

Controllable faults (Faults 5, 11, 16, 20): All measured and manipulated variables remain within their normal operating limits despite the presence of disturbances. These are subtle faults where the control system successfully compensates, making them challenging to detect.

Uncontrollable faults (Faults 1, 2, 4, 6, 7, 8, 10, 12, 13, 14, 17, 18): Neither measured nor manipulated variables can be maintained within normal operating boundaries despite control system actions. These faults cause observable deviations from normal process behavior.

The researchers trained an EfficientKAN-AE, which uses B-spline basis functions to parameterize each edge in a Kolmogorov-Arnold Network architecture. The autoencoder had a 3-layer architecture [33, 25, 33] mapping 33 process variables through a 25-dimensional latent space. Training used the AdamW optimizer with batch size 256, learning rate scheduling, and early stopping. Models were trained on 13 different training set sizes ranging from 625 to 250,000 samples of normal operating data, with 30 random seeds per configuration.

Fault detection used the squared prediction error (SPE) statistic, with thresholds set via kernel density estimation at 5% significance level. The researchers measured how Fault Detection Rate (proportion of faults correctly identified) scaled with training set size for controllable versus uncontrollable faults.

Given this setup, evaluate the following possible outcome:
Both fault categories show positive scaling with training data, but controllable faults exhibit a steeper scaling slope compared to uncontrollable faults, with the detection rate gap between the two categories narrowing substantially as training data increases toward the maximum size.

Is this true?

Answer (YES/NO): NO